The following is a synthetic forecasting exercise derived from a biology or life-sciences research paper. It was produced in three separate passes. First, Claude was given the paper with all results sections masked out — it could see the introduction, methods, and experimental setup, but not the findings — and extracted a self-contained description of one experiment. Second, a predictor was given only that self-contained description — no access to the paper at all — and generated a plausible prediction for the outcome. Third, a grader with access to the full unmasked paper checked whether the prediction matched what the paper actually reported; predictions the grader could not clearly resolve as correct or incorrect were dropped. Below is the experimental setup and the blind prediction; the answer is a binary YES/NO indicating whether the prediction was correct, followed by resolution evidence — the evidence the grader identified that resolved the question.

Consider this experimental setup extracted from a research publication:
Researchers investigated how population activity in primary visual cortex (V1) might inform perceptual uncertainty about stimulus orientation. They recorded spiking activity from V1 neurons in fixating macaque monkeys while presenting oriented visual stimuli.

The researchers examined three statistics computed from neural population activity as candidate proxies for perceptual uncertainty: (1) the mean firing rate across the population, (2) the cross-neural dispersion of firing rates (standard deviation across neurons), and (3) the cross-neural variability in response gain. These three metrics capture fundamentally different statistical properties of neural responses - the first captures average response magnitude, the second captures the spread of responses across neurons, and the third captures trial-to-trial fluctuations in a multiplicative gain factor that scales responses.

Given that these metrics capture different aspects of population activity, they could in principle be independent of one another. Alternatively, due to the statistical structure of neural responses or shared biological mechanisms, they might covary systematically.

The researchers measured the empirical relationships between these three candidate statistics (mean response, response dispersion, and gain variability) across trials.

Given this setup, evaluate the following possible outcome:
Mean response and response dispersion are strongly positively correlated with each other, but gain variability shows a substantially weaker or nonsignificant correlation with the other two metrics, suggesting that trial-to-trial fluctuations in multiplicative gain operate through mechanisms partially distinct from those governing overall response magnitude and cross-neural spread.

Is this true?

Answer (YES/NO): NO